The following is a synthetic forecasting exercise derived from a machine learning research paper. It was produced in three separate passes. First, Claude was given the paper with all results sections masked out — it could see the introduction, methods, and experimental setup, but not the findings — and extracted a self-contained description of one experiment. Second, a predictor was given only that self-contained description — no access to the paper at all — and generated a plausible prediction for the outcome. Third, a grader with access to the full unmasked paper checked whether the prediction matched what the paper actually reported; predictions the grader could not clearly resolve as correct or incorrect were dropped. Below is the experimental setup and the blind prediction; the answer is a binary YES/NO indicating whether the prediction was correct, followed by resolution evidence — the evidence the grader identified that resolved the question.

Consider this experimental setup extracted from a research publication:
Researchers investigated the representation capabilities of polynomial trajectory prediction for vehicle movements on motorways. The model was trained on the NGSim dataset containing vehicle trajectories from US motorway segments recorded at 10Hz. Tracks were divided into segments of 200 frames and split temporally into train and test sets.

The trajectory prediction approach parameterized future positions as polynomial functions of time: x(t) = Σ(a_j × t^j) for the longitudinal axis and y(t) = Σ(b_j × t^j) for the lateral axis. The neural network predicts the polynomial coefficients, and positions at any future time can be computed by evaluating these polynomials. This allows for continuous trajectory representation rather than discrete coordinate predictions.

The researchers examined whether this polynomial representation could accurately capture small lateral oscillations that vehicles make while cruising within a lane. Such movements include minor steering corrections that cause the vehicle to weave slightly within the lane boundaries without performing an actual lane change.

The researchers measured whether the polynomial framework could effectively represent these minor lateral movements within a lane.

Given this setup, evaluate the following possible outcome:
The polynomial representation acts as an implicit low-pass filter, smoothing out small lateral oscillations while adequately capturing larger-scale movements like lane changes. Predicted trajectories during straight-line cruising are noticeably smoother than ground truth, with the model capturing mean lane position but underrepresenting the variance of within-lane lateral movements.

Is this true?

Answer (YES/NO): YES